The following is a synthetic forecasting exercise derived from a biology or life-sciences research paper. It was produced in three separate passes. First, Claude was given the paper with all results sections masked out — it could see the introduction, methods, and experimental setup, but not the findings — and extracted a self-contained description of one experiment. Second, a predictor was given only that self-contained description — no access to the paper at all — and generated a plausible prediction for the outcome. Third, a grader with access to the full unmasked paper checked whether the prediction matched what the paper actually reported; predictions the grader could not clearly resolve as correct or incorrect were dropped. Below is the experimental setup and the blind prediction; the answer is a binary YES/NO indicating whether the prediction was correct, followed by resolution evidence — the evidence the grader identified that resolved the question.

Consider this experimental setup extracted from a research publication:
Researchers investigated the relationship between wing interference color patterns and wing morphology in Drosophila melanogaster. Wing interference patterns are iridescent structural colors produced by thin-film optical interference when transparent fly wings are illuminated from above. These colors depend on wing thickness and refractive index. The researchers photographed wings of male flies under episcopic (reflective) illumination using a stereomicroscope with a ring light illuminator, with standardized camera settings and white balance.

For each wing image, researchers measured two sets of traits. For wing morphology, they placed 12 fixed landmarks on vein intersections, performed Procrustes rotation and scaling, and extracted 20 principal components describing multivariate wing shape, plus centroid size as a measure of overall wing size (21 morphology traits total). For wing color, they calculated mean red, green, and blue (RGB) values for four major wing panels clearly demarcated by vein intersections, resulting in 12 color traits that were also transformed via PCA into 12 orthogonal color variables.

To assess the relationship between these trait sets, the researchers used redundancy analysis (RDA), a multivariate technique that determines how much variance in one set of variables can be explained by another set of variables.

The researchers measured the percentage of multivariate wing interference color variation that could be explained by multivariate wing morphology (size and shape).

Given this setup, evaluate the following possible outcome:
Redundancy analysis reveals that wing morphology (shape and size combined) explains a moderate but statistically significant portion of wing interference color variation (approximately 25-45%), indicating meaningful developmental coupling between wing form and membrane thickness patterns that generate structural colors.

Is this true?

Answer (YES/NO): NO